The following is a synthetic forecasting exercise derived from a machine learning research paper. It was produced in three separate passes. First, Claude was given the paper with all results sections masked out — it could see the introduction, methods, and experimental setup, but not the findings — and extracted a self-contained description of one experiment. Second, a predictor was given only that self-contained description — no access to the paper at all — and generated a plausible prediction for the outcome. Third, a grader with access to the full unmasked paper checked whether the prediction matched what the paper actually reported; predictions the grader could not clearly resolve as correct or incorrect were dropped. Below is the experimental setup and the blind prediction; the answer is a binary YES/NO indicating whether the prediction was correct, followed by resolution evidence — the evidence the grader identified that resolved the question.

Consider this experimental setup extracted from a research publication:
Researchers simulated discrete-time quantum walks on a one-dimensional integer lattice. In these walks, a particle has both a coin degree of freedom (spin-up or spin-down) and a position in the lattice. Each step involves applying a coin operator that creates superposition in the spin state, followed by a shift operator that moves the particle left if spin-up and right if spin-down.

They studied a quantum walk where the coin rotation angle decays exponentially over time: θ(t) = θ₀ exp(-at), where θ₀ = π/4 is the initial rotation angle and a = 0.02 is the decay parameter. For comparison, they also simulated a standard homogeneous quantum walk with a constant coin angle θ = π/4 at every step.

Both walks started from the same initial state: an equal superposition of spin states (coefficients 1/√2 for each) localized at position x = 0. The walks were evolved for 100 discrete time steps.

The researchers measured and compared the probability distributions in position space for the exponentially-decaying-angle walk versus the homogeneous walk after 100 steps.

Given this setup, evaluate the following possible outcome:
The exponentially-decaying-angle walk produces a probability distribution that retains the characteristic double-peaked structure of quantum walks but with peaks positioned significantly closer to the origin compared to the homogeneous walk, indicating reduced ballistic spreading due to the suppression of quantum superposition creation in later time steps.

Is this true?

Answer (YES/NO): NO